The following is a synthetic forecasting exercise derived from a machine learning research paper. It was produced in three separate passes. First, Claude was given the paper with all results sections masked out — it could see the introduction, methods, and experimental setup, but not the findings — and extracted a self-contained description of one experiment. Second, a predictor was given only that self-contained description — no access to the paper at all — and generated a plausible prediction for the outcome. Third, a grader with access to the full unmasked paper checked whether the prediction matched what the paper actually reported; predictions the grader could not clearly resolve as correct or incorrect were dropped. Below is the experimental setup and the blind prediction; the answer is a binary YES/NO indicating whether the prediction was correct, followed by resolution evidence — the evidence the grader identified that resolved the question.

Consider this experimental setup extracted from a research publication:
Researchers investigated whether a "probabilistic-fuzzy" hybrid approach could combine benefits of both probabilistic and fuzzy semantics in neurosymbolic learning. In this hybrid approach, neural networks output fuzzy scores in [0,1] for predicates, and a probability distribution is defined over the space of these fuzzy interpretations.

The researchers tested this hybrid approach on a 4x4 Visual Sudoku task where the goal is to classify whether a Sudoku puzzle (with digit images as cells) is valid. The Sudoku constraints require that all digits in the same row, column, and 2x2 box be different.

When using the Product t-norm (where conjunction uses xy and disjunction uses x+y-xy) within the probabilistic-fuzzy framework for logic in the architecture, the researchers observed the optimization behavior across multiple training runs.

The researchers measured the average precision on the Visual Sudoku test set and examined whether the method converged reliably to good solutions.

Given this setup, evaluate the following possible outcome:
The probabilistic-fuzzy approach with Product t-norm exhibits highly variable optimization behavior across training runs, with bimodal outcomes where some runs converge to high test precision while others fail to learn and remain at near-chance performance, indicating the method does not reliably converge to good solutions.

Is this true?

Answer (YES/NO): YES